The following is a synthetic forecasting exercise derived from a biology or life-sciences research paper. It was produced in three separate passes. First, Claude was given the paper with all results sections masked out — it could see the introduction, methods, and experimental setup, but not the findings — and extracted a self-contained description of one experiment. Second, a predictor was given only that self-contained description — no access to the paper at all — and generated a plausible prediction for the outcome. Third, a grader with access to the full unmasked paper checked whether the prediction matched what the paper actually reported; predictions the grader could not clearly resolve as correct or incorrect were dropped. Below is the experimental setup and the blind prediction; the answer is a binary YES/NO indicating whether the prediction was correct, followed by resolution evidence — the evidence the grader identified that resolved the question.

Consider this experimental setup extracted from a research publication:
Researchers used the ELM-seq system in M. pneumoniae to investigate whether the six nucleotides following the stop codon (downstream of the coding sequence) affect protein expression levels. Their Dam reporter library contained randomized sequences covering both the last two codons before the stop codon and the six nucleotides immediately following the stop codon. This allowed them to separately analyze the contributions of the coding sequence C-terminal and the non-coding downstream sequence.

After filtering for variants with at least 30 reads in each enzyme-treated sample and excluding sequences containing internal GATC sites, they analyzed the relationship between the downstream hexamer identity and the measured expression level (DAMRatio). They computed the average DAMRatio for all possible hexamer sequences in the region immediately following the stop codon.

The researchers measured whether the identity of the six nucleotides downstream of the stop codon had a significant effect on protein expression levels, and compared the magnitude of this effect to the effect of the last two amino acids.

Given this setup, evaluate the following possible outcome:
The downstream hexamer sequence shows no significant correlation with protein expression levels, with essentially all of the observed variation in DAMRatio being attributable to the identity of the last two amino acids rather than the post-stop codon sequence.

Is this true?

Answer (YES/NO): YES